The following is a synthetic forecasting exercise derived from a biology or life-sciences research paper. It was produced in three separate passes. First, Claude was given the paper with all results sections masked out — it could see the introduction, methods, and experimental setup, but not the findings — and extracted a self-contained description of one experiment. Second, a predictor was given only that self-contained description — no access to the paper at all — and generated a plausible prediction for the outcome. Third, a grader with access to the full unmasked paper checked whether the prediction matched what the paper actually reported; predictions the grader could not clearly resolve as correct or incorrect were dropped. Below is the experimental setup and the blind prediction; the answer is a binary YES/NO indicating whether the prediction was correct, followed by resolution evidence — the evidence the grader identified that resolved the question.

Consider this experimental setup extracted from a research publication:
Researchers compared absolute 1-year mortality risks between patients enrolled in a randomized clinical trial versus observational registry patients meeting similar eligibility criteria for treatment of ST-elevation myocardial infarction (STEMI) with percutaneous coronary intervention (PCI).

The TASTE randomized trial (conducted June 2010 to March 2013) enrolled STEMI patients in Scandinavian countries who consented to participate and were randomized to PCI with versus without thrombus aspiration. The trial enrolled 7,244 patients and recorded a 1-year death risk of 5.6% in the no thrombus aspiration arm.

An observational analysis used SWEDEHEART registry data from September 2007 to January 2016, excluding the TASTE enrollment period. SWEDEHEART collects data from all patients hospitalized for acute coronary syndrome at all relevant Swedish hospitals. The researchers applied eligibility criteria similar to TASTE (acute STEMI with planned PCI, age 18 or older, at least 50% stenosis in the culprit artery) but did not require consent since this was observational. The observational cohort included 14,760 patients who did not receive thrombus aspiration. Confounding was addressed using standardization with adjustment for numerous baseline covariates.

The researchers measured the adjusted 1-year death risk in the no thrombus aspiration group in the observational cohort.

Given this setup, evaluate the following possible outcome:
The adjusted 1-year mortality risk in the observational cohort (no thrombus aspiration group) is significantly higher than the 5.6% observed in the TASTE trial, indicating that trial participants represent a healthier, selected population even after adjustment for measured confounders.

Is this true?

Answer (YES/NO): NO